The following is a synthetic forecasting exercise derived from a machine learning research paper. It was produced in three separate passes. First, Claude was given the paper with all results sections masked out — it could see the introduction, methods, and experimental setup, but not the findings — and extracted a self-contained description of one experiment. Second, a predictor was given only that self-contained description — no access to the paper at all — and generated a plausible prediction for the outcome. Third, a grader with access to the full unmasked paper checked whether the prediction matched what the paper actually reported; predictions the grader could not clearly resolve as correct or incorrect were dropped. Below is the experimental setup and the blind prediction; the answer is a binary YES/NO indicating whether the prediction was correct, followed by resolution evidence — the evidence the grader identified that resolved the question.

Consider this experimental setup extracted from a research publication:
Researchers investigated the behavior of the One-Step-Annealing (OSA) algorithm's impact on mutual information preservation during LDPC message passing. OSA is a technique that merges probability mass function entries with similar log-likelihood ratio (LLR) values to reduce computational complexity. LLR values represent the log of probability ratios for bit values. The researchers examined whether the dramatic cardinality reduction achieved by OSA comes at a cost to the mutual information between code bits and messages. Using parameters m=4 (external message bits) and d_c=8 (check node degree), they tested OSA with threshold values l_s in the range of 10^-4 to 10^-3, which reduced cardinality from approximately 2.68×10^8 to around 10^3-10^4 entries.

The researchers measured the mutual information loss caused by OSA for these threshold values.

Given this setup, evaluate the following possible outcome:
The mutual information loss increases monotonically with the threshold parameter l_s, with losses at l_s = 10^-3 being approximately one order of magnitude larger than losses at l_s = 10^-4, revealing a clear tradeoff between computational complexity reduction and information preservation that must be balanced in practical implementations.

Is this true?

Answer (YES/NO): NO